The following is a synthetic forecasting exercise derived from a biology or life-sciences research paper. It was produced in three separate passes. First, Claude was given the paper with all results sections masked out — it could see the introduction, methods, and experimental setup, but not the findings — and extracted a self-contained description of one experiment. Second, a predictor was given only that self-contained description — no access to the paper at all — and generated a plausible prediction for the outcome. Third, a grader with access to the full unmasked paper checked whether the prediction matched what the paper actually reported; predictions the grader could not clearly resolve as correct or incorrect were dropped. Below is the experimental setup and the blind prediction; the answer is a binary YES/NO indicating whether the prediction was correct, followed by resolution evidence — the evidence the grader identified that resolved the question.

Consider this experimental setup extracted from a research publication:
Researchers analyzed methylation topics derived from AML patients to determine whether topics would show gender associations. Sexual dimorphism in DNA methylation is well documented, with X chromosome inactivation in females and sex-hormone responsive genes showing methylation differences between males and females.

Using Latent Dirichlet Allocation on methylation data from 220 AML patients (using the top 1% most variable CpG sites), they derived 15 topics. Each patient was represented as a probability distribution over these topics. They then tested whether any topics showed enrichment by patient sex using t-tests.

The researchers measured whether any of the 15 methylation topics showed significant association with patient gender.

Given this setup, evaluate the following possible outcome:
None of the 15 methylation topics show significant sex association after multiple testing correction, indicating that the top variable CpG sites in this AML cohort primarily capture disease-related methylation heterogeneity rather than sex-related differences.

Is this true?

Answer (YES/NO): NO